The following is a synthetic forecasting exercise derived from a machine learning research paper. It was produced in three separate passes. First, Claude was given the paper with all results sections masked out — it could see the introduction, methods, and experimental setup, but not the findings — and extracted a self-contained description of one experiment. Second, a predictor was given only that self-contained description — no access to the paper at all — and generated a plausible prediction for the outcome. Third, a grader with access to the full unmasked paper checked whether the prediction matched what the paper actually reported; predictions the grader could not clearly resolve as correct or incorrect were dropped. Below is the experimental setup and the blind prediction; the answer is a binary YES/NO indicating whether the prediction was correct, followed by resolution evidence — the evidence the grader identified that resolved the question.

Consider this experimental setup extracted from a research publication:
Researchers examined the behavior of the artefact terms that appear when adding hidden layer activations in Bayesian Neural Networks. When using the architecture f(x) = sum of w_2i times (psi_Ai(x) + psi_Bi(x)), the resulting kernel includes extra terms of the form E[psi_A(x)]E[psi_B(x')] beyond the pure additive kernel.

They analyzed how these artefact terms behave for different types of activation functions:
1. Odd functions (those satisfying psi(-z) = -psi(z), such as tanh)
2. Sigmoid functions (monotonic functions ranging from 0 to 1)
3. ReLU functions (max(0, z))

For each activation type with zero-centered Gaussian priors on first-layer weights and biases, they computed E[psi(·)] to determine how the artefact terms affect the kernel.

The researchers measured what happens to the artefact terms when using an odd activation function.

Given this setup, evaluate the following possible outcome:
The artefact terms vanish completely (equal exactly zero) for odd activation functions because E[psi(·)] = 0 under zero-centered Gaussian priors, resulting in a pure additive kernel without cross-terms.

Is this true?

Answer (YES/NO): YES